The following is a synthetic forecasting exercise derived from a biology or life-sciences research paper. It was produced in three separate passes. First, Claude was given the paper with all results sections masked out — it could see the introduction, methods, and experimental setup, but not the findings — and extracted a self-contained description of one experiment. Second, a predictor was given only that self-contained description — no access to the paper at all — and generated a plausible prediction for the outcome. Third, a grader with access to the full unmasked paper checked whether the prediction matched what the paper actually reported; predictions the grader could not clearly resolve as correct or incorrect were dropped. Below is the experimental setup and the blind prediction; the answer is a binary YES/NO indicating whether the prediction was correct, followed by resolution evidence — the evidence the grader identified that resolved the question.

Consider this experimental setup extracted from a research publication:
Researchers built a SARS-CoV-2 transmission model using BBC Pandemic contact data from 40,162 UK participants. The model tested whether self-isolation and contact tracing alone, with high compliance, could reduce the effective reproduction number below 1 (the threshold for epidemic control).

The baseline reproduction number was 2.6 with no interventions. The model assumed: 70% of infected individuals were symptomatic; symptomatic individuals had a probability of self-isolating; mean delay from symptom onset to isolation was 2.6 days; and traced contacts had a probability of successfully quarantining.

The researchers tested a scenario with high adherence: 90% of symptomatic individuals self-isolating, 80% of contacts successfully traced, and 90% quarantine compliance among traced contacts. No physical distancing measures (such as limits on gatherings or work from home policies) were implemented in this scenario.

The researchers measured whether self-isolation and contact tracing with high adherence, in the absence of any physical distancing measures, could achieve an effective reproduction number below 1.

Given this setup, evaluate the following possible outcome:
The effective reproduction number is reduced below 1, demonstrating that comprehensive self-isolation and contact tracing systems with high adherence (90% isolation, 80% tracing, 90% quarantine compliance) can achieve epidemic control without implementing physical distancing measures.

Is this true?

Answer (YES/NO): NO